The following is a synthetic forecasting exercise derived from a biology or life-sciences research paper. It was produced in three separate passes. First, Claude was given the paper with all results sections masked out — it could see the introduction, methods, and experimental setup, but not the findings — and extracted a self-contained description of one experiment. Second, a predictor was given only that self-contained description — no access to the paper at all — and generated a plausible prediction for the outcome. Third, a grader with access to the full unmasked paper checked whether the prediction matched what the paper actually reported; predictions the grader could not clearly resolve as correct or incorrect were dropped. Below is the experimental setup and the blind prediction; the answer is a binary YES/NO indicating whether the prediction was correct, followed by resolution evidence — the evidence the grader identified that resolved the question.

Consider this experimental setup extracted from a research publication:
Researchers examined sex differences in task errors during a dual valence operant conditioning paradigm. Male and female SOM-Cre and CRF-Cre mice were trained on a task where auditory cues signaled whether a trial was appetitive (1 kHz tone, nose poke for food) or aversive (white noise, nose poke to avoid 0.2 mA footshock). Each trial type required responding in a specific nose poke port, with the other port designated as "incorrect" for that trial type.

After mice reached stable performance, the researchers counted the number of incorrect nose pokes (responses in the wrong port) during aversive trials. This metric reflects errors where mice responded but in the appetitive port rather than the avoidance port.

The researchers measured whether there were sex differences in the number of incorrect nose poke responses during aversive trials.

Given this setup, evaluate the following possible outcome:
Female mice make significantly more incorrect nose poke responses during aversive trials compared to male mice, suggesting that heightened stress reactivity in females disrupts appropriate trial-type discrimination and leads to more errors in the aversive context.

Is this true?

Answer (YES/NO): NO